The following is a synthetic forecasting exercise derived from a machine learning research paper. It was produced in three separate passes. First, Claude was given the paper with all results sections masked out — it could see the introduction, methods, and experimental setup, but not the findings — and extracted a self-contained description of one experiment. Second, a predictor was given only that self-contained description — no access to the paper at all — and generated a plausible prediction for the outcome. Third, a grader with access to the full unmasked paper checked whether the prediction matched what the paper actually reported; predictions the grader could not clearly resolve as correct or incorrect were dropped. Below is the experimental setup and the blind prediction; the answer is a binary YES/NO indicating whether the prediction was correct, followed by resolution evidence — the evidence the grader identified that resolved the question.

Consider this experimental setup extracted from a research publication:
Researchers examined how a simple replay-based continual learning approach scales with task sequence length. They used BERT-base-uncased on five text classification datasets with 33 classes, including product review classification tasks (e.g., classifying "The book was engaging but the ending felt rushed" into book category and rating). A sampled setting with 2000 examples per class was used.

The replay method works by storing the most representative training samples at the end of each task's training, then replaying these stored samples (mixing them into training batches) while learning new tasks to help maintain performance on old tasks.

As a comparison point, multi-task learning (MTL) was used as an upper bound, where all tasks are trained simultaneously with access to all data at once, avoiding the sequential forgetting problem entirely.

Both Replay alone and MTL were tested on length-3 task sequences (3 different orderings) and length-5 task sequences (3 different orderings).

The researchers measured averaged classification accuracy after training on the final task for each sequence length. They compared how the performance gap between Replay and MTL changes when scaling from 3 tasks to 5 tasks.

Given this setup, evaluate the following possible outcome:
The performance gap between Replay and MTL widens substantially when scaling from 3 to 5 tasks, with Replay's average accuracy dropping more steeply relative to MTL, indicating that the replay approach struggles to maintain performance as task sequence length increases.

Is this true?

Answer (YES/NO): NO